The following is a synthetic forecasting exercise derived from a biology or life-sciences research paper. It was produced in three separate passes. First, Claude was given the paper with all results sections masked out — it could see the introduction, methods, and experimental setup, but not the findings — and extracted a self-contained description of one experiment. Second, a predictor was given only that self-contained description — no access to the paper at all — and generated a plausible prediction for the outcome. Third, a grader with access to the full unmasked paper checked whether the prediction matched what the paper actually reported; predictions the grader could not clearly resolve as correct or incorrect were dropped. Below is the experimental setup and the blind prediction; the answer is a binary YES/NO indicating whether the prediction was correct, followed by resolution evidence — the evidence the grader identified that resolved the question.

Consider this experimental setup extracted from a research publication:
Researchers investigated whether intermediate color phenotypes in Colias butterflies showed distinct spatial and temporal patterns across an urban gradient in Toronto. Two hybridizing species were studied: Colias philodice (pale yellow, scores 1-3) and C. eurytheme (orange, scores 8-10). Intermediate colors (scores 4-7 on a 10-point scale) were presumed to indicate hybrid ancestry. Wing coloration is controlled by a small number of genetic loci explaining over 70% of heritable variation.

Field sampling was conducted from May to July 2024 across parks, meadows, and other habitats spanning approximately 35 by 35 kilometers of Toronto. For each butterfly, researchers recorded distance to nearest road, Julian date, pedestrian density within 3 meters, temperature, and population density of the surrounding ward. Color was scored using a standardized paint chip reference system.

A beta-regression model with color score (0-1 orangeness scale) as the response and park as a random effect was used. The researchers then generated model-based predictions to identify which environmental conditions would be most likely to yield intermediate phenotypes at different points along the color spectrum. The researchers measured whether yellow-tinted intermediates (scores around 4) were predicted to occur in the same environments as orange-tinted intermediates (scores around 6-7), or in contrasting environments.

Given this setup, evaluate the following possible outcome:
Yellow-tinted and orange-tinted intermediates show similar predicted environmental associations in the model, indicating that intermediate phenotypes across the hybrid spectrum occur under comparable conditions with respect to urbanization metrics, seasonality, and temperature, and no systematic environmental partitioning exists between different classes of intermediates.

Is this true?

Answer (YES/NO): NO